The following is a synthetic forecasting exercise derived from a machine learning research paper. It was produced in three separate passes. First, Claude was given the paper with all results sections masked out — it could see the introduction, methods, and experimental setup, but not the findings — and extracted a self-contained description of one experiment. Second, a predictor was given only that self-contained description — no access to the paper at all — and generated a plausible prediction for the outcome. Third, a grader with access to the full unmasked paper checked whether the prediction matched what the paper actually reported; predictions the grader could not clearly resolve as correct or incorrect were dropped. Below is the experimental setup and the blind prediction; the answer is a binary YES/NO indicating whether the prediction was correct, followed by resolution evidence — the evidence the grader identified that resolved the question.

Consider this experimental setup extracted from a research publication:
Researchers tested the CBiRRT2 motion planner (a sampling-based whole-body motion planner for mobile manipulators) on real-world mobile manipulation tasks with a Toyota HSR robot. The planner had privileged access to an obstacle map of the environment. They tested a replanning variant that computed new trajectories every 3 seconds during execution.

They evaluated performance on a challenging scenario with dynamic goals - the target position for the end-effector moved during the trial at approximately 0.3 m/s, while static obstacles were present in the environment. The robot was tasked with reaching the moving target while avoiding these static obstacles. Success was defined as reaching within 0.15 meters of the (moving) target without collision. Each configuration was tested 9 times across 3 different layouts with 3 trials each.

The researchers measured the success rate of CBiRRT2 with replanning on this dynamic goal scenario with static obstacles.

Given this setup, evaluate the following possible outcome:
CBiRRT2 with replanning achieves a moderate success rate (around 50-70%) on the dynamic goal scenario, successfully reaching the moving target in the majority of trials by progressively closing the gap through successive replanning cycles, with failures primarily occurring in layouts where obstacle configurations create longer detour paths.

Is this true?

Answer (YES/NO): NO